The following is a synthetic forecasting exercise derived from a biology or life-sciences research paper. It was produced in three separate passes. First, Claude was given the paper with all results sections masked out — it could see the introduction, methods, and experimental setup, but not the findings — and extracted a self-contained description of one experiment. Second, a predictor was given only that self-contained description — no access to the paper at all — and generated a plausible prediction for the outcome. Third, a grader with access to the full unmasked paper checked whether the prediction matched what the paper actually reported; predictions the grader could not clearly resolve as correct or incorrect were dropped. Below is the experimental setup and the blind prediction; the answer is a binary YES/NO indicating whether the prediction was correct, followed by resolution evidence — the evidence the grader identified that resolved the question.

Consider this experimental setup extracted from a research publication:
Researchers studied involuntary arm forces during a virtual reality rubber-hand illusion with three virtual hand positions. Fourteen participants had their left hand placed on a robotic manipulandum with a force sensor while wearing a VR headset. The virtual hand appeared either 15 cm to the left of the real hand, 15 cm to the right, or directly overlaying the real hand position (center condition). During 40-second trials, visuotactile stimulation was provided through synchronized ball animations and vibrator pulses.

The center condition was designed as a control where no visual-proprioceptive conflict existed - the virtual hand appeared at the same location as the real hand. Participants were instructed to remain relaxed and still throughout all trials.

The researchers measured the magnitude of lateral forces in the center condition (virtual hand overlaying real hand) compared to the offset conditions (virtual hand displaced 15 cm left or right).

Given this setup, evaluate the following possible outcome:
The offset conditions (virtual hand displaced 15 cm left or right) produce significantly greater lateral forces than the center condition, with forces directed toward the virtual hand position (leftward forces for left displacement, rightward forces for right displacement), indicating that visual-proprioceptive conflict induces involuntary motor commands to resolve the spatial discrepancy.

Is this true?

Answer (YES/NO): YES